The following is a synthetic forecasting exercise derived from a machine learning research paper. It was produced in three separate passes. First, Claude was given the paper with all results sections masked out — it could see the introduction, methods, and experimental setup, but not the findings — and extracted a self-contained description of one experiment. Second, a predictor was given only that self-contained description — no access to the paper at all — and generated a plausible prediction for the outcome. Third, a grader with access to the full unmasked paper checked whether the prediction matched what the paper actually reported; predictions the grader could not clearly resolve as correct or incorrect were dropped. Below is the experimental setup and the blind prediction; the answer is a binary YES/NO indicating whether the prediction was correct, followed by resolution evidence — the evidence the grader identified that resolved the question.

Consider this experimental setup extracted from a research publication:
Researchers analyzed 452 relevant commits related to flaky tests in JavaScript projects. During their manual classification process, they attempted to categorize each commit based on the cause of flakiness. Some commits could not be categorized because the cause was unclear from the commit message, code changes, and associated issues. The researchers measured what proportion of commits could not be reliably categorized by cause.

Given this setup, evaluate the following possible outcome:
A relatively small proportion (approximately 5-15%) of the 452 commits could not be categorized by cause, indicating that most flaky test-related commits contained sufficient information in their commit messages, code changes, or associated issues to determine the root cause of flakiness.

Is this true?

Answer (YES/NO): NO